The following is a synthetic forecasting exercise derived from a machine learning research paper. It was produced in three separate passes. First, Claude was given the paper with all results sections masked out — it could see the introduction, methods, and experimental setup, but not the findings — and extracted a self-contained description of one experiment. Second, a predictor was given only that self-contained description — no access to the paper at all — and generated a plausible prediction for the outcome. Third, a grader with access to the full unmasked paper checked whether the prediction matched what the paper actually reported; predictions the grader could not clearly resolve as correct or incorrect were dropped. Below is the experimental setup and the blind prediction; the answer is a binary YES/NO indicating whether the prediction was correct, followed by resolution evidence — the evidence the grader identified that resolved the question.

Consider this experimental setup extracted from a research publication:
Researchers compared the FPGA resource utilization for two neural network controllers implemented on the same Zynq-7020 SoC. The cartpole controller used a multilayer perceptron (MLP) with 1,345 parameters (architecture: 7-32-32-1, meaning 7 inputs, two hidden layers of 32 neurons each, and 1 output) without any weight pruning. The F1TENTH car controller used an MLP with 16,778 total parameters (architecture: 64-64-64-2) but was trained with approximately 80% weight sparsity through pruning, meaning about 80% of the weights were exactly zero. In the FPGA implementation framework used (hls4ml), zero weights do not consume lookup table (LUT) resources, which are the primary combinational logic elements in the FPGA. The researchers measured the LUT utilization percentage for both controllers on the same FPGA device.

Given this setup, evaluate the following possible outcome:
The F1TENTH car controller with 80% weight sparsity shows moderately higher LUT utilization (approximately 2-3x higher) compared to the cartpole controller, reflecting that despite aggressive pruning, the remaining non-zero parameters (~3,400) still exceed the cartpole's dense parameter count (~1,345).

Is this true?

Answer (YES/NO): NO